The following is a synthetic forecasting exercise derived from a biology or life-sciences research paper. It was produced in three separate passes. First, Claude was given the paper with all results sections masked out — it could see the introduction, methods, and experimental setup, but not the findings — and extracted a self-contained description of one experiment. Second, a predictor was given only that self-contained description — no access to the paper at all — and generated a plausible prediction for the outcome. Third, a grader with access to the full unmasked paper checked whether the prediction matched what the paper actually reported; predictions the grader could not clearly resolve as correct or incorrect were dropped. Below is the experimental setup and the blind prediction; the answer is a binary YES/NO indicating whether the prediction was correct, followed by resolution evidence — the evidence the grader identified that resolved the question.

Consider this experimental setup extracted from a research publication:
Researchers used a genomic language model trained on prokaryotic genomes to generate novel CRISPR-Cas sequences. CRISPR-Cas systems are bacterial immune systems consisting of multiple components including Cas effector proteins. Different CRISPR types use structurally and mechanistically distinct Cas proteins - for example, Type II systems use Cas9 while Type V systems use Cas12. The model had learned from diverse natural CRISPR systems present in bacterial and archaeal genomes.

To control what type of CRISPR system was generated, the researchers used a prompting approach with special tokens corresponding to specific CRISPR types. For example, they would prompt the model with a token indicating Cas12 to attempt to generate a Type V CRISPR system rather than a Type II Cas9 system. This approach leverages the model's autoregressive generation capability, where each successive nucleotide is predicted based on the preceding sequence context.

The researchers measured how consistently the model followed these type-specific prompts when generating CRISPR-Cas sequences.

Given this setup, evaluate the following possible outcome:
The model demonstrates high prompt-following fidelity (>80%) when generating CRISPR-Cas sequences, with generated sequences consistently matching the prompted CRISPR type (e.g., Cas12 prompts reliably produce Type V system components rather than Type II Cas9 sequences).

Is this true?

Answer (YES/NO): NO